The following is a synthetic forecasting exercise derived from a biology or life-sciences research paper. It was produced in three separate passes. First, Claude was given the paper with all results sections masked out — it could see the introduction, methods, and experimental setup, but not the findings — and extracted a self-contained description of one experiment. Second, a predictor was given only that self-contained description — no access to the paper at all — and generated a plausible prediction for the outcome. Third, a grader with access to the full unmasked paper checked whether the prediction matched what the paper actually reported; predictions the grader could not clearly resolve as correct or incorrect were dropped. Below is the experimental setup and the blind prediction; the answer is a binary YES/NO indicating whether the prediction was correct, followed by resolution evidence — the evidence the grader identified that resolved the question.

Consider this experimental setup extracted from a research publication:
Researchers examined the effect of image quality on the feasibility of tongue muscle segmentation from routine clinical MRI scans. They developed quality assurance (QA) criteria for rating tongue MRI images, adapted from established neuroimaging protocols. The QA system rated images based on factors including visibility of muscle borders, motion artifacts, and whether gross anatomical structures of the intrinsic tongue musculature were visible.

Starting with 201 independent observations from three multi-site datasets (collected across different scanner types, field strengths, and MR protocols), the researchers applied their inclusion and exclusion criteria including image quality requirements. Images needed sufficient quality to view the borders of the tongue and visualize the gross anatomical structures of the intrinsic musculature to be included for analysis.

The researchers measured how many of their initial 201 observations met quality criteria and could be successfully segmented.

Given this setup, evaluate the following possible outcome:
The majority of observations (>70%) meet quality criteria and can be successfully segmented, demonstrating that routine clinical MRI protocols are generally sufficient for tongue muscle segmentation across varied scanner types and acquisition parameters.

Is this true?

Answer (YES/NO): YES